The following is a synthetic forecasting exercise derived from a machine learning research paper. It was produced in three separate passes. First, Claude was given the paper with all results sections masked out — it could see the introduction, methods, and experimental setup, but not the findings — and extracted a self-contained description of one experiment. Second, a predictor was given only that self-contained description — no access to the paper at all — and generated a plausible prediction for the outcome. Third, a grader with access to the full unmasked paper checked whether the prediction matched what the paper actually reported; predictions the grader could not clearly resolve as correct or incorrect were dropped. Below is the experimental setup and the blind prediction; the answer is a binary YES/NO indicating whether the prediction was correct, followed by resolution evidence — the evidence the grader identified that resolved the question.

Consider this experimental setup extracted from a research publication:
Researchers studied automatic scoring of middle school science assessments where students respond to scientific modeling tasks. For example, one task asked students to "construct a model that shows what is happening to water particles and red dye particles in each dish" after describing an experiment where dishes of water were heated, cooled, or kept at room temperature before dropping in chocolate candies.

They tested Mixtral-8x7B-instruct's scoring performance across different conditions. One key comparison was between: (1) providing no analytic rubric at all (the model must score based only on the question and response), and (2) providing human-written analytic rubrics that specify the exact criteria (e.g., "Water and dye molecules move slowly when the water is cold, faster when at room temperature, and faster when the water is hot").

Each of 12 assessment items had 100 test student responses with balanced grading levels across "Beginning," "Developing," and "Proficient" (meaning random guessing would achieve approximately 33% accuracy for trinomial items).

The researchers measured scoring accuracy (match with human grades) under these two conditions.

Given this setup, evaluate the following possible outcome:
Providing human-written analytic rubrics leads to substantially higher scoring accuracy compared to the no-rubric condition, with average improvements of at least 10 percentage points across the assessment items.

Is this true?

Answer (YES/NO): YES